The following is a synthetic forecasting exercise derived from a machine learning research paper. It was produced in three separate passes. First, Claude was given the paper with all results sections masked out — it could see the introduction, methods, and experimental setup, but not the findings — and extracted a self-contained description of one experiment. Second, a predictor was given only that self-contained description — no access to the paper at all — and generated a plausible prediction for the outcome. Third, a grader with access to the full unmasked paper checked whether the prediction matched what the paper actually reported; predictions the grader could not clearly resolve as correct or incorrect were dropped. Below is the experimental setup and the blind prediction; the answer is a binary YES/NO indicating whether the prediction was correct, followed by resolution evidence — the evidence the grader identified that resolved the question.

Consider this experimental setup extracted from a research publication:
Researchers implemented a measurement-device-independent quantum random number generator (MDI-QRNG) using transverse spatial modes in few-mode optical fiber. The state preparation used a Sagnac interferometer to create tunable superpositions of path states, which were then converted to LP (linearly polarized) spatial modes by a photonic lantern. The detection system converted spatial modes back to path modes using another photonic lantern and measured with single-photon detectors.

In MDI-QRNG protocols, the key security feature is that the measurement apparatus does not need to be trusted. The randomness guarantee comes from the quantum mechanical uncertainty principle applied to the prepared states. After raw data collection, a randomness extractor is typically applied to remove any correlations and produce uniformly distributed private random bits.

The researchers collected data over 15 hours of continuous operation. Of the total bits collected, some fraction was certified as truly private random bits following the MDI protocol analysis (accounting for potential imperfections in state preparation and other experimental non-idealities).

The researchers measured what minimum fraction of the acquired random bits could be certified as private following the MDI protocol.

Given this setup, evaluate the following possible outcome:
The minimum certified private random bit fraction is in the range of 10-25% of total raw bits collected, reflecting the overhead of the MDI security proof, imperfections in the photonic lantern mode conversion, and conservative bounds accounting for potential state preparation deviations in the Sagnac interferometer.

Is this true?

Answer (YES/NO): NO